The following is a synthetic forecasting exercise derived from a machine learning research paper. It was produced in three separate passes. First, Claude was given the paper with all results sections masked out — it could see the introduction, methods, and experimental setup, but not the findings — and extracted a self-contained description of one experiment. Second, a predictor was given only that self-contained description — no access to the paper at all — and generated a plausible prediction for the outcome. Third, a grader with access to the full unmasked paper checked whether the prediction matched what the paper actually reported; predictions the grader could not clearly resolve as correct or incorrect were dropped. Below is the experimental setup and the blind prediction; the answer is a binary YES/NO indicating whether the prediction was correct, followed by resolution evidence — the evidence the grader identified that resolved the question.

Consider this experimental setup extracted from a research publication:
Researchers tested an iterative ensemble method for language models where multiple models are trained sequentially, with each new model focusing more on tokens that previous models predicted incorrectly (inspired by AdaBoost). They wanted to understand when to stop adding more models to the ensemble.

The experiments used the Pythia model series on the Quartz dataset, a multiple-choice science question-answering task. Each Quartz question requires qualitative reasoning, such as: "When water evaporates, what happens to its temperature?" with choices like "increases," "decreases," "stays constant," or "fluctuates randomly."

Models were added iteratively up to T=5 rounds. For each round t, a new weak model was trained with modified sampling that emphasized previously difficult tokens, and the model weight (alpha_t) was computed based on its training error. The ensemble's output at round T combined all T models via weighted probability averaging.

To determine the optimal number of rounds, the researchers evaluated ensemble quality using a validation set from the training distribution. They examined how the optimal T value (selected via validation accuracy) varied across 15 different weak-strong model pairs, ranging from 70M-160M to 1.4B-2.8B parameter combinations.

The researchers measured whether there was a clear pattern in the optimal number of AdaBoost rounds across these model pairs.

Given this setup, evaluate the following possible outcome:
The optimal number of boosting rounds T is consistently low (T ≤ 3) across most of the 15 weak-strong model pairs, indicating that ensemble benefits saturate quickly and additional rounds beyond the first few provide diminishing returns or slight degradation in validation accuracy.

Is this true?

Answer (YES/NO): NO